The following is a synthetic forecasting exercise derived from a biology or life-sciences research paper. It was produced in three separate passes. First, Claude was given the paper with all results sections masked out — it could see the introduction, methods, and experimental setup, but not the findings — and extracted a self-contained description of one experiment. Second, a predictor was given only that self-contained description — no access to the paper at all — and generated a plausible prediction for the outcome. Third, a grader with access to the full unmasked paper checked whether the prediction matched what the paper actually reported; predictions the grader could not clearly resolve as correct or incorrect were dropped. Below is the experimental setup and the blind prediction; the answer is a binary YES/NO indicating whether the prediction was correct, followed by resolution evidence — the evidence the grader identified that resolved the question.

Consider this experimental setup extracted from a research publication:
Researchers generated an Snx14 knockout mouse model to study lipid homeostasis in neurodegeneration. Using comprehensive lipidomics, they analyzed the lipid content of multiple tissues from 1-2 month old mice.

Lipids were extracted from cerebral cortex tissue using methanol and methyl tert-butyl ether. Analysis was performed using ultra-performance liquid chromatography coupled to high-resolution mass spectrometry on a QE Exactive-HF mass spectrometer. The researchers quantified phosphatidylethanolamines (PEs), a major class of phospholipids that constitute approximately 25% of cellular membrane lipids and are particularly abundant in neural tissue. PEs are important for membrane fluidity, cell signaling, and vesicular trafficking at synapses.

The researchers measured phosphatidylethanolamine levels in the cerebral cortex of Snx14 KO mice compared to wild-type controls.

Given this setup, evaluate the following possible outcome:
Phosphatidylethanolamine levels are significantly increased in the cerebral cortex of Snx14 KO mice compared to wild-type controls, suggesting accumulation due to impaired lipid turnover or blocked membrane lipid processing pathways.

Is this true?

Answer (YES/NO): NO